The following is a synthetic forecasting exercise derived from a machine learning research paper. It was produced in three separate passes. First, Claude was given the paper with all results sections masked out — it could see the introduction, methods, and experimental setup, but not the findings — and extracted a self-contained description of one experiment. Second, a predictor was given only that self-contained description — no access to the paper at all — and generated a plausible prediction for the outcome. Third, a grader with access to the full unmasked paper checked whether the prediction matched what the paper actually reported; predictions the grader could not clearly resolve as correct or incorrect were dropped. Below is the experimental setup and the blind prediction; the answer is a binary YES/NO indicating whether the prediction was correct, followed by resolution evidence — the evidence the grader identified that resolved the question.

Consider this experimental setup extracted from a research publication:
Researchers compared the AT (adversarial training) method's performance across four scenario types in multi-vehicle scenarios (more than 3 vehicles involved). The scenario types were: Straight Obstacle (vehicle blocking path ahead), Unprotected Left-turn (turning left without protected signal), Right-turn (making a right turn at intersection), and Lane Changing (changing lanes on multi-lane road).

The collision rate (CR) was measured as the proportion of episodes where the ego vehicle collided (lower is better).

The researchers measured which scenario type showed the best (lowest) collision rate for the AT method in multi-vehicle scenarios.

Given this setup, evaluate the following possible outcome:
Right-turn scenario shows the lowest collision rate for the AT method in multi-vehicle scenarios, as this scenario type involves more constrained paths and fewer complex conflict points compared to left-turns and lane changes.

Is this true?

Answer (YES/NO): NO